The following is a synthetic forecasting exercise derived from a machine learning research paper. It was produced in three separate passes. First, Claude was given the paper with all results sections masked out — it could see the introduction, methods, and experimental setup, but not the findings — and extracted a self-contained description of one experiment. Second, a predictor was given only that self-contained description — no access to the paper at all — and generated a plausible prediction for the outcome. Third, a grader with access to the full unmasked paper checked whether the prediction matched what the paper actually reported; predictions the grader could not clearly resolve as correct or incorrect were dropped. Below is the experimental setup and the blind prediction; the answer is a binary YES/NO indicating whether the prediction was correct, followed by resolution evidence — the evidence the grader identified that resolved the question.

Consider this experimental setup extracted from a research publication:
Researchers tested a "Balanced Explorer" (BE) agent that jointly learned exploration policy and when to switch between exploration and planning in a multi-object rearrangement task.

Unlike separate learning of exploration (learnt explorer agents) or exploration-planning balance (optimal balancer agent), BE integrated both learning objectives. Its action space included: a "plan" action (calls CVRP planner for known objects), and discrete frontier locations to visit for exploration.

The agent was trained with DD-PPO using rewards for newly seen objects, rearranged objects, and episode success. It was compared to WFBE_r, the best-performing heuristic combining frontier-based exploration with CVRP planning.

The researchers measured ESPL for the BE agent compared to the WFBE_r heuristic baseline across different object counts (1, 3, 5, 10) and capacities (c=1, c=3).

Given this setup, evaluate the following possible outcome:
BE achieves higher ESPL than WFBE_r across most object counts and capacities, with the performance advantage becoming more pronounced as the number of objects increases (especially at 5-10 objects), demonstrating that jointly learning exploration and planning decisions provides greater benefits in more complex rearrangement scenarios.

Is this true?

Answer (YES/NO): NO